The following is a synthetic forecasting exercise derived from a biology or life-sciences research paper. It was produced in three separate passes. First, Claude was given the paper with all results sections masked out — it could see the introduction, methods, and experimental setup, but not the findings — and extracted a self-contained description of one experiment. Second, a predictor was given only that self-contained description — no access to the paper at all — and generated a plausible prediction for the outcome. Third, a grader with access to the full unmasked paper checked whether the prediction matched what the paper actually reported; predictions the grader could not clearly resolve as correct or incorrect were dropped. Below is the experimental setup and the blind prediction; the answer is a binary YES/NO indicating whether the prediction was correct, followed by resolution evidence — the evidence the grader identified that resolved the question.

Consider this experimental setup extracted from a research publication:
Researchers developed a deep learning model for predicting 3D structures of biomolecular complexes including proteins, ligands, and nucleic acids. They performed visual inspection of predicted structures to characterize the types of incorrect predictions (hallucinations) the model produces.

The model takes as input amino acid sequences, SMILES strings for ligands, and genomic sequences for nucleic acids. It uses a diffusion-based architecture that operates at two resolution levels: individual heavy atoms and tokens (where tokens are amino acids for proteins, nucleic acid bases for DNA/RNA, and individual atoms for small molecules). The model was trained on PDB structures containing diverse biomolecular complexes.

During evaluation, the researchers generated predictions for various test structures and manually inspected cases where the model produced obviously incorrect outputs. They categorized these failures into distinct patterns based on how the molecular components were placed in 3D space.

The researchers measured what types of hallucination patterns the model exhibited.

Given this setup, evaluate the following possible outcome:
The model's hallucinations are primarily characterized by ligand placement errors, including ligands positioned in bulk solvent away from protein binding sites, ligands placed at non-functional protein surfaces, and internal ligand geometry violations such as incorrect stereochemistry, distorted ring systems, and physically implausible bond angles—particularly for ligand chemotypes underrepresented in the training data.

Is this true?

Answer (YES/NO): NO